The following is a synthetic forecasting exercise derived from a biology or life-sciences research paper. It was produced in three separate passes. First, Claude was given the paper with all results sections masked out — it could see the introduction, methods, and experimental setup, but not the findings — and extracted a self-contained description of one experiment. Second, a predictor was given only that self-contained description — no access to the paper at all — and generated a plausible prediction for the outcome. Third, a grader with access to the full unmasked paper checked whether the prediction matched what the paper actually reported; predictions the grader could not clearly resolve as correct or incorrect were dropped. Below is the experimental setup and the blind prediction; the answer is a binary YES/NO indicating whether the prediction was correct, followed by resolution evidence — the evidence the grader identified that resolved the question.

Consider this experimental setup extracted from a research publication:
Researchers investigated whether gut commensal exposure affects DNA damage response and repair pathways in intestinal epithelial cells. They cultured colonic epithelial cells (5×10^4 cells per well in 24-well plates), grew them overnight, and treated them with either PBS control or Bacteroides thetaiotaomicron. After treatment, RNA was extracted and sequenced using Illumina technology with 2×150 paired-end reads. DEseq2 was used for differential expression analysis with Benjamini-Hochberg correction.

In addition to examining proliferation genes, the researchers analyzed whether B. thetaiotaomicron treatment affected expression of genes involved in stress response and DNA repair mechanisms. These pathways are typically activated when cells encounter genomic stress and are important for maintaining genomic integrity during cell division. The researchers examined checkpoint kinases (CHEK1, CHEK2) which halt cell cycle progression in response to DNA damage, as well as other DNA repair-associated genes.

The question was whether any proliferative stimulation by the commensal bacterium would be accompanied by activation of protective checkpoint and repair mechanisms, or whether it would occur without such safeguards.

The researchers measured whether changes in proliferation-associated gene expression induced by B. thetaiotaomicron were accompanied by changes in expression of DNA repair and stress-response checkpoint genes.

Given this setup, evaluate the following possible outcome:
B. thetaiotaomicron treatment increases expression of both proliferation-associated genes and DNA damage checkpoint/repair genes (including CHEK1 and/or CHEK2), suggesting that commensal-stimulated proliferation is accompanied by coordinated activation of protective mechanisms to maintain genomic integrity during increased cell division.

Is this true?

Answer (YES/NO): YES